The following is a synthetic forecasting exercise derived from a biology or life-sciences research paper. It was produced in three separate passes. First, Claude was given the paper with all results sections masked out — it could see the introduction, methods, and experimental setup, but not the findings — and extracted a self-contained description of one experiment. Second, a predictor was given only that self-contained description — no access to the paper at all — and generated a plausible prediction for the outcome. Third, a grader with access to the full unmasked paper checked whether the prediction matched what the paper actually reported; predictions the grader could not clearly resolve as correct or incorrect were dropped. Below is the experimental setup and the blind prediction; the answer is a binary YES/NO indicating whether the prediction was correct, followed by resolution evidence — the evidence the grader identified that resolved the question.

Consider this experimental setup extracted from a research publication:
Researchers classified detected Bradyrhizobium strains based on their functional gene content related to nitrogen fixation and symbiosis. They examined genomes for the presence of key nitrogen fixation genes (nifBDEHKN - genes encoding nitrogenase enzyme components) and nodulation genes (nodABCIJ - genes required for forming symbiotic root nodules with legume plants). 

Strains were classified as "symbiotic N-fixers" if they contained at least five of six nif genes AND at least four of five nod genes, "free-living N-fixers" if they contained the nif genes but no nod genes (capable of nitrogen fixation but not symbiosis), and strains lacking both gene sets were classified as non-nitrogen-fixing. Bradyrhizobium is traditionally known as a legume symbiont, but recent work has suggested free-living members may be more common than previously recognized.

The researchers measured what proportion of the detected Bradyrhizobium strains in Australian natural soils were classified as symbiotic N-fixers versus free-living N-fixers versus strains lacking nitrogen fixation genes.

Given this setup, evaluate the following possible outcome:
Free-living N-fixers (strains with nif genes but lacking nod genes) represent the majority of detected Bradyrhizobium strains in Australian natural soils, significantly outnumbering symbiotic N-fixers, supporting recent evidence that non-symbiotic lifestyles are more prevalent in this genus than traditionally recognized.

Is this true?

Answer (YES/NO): NO